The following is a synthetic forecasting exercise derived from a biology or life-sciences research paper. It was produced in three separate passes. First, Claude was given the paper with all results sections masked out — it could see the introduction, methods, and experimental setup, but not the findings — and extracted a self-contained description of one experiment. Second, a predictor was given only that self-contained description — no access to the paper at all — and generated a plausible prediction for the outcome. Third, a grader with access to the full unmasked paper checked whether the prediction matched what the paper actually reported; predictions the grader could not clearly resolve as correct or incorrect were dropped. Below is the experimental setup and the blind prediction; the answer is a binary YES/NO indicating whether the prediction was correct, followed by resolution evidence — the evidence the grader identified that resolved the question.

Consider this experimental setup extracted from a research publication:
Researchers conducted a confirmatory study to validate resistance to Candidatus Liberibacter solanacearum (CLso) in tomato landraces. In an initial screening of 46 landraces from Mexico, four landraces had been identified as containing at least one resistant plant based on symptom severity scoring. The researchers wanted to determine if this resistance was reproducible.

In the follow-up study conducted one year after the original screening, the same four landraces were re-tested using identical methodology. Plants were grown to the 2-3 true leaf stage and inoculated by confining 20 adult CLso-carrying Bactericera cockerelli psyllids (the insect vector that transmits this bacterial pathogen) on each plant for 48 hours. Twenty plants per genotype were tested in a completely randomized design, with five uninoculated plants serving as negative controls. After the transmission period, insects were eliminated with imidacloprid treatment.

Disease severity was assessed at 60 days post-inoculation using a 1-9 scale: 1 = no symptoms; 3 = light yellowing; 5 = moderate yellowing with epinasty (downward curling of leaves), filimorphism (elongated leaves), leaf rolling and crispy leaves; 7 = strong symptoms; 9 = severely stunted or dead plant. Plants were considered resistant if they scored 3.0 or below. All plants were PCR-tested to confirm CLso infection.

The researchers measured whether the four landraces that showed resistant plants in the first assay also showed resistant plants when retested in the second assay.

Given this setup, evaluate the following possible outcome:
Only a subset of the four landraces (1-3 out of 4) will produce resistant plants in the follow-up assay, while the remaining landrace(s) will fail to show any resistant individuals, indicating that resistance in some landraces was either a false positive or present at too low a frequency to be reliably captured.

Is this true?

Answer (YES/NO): YES